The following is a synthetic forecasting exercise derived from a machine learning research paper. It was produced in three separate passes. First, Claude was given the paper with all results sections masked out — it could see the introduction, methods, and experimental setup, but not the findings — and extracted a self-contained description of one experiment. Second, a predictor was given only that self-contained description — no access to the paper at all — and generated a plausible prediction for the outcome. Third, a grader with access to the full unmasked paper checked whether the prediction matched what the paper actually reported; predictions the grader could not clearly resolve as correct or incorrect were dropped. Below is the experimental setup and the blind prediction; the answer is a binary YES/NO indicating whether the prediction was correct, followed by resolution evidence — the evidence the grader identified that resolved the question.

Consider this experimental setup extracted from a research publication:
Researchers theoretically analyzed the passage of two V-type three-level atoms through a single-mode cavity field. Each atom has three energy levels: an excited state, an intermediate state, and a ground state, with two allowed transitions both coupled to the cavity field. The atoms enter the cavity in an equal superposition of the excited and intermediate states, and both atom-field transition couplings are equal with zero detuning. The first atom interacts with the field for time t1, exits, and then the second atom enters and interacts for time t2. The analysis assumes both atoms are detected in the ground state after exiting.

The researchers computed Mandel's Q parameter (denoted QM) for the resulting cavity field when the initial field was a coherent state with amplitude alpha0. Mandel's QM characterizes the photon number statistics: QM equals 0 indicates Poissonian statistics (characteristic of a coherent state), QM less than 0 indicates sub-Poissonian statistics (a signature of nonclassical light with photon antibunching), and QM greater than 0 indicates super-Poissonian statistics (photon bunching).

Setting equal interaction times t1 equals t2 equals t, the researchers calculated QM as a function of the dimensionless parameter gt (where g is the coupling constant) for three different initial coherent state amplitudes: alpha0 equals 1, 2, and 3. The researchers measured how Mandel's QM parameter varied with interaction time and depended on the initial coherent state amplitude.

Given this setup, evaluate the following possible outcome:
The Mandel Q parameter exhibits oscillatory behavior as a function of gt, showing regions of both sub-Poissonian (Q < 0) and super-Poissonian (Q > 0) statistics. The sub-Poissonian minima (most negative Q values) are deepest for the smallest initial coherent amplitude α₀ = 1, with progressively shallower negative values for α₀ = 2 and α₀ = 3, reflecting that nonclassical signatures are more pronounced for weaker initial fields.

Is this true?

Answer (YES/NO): NO